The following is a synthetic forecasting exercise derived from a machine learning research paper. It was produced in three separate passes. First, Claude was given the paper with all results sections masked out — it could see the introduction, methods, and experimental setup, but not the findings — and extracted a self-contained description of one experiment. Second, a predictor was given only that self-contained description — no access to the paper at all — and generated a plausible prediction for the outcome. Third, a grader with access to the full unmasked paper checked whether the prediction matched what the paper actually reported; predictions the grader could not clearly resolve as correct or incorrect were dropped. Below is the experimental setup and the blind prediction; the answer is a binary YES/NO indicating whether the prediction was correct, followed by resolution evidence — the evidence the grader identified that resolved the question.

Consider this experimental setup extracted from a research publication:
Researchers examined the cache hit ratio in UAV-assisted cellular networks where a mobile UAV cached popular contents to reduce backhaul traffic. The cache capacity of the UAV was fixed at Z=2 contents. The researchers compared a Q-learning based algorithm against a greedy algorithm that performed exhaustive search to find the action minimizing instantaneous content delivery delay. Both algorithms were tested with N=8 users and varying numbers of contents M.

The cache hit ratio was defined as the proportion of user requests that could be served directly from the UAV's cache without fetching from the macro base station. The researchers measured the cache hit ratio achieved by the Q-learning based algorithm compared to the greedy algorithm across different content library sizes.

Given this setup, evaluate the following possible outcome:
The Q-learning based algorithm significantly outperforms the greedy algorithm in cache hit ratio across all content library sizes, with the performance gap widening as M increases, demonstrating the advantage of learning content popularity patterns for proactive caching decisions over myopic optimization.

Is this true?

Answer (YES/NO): NO